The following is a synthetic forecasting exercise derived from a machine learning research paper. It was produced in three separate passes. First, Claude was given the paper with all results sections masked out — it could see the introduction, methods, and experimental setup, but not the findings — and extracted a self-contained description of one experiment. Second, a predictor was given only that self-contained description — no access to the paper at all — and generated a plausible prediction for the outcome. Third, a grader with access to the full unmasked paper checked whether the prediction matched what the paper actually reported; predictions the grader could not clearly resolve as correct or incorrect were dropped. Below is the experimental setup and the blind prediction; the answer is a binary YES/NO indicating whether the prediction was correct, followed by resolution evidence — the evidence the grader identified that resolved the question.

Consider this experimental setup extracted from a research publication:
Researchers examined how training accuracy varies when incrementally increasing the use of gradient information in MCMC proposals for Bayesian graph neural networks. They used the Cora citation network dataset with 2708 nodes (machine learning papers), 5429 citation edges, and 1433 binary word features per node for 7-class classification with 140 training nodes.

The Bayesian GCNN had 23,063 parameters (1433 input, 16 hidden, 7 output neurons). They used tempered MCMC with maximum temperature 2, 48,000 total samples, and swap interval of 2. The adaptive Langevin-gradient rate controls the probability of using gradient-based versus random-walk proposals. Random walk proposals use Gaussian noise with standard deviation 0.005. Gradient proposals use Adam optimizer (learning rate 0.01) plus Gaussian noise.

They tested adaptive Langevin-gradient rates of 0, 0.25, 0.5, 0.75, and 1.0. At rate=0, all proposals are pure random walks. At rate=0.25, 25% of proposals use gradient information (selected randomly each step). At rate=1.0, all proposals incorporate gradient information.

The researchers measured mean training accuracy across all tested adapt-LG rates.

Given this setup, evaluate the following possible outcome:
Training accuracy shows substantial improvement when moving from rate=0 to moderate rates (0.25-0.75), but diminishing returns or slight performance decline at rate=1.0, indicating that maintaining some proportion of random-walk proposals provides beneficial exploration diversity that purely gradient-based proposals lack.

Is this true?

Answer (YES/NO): NO